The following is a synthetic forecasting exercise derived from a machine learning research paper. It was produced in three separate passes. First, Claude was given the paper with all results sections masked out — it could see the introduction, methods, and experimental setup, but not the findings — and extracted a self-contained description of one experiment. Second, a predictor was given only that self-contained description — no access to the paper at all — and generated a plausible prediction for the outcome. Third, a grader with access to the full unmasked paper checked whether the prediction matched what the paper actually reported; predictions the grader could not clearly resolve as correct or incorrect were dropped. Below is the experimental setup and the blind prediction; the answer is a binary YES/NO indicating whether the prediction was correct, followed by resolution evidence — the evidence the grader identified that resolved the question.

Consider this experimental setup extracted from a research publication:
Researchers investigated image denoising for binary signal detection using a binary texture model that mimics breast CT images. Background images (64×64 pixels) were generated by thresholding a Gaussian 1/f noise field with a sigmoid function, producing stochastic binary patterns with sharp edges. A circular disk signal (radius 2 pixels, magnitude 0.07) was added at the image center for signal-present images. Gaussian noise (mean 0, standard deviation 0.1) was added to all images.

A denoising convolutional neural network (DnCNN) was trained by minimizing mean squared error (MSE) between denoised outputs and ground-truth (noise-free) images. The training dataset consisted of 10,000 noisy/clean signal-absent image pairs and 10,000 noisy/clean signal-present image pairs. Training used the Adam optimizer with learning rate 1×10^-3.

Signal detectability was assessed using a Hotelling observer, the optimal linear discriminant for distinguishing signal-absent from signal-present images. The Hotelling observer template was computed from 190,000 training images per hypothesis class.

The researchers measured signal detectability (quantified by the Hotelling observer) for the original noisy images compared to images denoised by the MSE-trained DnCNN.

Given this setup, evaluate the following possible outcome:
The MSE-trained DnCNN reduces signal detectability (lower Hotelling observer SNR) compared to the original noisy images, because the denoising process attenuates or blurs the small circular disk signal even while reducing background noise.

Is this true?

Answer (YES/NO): YES